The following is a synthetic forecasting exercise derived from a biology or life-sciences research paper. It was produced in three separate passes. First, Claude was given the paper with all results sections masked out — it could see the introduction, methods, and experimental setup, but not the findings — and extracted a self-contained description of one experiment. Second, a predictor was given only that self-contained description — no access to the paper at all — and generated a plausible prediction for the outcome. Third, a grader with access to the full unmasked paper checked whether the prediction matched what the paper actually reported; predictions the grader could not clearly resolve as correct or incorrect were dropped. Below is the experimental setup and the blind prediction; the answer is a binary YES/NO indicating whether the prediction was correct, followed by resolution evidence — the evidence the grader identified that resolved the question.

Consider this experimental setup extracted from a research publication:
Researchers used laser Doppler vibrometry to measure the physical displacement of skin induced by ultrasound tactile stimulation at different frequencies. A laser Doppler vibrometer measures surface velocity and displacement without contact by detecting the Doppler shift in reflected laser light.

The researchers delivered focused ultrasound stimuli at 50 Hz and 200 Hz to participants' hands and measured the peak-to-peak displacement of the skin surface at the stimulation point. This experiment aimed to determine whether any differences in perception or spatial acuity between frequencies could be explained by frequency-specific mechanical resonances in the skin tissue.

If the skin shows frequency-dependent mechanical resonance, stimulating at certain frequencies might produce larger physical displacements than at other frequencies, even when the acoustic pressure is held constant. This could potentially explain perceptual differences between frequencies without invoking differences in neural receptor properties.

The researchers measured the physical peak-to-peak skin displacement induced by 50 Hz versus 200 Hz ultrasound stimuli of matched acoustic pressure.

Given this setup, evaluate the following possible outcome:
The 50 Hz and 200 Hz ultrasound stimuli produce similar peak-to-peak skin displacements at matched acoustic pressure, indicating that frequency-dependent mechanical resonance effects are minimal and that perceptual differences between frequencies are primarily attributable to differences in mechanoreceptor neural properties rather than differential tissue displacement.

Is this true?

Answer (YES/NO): NO